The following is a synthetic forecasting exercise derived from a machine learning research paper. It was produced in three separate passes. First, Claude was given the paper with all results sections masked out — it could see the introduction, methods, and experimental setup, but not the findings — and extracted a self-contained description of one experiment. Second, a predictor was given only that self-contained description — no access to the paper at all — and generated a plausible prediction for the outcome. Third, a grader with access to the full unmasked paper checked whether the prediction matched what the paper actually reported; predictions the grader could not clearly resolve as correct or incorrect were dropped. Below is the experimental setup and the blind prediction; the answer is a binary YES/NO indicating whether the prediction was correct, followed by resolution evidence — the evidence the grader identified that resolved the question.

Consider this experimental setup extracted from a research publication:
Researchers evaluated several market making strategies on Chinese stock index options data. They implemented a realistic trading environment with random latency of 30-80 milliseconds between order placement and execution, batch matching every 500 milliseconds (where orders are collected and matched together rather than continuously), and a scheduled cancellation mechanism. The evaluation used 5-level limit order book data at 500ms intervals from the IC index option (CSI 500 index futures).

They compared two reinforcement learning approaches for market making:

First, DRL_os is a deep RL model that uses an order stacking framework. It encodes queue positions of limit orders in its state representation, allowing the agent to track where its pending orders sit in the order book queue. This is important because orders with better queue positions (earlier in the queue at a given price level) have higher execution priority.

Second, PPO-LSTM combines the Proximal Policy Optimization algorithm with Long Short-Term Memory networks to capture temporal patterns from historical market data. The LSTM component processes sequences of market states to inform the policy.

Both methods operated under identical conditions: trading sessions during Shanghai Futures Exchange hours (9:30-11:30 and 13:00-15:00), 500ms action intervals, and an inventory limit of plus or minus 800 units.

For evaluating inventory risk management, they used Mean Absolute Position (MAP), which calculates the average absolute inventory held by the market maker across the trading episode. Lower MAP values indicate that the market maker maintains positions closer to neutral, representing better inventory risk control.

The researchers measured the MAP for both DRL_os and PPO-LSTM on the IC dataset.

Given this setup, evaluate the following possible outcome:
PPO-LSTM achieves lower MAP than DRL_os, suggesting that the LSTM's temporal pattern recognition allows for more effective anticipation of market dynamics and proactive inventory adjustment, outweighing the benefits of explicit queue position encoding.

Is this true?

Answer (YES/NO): NO